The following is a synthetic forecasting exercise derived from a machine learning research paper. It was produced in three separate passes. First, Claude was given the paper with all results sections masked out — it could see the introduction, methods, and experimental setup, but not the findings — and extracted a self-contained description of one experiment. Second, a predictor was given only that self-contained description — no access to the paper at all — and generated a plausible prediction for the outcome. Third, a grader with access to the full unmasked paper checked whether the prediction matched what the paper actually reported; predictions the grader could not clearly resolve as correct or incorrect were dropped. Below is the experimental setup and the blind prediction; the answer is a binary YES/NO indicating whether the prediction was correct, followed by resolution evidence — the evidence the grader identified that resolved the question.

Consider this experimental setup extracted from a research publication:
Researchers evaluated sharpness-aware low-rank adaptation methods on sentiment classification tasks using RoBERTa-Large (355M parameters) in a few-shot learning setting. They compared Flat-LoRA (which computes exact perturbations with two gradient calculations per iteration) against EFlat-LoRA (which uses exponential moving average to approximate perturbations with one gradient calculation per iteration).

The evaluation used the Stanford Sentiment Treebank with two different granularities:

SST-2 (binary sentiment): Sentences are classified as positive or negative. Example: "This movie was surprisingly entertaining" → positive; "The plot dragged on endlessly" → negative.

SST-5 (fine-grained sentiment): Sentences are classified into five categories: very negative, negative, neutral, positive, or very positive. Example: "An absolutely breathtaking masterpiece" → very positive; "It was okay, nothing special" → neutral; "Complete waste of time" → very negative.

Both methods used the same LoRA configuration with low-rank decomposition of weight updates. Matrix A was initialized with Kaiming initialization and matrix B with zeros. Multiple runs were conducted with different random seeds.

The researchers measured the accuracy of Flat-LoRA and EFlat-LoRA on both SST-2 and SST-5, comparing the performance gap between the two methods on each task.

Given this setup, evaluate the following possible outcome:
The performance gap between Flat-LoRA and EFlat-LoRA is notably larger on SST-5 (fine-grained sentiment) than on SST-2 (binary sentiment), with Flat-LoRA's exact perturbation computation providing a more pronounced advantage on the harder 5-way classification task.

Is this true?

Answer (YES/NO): NO